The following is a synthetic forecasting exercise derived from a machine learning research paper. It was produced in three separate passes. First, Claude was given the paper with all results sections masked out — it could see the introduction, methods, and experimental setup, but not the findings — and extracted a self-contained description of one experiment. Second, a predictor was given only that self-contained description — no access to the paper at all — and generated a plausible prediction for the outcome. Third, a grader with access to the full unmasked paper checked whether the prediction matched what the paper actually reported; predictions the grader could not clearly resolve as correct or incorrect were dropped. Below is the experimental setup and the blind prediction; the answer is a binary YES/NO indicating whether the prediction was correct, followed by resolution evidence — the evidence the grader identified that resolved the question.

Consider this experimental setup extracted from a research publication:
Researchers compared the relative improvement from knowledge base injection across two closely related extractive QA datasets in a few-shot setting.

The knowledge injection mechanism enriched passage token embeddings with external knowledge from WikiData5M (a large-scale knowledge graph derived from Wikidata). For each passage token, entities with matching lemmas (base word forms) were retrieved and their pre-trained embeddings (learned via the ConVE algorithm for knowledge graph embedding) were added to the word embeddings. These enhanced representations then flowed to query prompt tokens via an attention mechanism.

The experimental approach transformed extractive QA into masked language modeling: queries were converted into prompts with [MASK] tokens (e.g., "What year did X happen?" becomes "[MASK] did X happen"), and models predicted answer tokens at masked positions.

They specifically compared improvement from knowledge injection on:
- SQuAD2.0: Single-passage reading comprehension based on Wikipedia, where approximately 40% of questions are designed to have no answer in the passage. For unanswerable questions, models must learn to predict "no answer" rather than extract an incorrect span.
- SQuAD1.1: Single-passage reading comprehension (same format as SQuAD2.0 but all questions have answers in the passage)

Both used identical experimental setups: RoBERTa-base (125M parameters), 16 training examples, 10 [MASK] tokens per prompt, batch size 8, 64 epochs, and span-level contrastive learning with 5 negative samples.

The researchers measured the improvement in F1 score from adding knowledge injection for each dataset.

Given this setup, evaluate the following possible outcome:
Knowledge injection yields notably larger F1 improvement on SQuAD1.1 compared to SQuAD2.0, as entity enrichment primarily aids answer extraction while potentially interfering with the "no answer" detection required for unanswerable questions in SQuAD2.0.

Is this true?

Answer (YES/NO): NO